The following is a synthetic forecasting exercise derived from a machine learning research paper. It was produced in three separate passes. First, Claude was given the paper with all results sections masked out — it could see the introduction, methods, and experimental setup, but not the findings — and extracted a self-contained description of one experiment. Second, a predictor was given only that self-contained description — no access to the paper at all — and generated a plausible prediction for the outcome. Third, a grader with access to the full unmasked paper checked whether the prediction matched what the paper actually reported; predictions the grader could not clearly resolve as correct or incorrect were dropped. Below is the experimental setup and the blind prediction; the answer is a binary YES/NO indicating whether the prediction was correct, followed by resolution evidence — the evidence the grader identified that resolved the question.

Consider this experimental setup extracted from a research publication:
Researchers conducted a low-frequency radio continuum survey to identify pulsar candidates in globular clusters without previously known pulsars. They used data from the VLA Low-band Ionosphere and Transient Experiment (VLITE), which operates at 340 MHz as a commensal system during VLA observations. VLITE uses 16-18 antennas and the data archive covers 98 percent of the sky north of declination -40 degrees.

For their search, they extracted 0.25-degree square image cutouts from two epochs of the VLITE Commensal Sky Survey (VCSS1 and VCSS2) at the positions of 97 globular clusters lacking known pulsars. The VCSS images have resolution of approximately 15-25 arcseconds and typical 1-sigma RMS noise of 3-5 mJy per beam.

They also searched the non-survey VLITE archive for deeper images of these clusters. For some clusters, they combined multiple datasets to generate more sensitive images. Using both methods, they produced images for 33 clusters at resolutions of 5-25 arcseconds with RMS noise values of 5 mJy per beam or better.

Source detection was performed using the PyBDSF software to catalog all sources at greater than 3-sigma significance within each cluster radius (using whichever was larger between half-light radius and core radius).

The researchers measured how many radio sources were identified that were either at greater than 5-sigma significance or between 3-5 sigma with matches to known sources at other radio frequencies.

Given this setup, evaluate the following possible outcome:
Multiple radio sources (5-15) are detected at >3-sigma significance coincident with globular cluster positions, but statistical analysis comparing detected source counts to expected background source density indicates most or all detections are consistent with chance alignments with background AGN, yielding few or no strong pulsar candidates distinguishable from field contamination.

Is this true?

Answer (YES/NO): NO